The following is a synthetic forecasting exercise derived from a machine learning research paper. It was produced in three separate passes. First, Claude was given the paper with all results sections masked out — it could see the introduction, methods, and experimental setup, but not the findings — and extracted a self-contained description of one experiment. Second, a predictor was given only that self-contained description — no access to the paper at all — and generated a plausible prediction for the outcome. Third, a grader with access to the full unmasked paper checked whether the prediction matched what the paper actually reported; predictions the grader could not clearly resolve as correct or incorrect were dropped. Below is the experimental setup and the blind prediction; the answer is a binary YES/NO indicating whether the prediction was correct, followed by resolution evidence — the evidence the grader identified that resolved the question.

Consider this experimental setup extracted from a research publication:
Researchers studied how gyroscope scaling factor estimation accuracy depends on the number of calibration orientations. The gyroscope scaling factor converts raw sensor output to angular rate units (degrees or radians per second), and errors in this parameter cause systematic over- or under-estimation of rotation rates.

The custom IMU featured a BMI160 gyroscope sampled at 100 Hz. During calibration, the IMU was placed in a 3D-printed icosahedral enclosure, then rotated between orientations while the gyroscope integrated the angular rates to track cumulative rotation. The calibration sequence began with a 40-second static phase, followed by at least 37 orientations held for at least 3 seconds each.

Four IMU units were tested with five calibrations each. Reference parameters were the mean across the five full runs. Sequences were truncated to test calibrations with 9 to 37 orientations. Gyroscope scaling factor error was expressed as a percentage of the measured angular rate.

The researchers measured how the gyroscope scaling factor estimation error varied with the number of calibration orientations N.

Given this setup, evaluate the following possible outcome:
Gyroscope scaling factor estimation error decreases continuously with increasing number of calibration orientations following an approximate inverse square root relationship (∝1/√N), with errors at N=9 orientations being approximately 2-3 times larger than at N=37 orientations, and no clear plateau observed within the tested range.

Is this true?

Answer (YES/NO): NO